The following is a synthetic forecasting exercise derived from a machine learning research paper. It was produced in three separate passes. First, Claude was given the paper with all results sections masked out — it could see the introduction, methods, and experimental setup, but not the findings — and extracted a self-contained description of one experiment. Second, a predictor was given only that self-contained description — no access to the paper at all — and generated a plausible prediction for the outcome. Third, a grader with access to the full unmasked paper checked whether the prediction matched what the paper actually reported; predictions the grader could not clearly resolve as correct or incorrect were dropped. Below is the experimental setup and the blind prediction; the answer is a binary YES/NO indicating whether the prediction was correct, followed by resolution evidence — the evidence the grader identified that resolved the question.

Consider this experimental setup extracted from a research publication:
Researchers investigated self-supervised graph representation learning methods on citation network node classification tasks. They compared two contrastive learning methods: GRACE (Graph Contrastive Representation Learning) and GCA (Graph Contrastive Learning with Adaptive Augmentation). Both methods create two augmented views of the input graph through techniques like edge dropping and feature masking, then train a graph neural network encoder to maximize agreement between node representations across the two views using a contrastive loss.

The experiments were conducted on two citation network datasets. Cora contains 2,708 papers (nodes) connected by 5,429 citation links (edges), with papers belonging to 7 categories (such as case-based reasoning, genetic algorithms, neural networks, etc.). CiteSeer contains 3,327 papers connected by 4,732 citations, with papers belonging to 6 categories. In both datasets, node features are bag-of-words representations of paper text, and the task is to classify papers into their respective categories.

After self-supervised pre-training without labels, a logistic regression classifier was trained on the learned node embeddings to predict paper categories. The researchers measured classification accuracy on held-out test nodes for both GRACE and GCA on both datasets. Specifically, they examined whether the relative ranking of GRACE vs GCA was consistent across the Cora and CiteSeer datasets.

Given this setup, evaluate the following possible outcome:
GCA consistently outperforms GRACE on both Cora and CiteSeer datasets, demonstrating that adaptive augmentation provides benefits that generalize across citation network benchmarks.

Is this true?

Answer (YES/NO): NO